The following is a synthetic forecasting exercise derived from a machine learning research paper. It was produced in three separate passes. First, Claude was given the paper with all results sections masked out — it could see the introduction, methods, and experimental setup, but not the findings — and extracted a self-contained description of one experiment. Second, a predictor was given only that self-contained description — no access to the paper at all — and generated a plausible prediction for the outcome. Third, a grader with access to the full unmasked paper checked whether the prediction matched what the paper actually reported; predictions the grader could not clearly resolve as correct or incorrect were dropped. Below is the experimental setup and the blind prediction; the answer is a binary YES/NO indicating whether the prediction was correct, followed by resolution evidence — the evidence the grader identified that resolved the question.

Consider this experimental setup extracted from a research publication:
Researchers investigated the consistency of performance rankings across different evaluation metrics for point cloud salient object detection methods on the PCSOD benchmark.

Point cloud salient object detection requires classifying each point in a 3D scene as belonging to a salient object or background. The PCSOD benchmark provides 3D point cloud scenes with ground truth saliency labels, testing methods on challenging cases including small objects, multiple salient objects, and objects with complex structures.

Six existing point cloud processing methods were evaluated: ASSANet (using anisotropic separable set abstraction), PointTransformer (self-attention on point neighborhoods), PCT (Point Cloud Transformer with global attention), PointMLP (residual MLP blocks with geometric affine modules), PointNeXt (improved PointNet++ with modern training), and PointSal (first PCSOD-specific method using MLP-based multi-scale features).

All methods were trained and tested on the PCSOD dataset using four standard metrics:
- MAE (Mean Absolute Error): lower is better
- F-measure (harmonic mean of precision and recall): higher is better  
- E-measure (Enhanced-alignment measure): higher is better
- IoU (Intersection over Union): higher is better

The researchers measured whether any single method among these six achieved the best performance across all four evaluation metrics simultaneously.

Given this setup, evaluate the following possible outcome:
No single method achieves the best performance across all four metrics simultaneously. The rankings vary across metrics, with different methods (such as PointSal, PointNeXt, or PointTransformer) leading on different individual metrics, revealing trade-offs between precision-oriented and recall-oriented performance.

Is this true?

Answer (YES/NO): NO